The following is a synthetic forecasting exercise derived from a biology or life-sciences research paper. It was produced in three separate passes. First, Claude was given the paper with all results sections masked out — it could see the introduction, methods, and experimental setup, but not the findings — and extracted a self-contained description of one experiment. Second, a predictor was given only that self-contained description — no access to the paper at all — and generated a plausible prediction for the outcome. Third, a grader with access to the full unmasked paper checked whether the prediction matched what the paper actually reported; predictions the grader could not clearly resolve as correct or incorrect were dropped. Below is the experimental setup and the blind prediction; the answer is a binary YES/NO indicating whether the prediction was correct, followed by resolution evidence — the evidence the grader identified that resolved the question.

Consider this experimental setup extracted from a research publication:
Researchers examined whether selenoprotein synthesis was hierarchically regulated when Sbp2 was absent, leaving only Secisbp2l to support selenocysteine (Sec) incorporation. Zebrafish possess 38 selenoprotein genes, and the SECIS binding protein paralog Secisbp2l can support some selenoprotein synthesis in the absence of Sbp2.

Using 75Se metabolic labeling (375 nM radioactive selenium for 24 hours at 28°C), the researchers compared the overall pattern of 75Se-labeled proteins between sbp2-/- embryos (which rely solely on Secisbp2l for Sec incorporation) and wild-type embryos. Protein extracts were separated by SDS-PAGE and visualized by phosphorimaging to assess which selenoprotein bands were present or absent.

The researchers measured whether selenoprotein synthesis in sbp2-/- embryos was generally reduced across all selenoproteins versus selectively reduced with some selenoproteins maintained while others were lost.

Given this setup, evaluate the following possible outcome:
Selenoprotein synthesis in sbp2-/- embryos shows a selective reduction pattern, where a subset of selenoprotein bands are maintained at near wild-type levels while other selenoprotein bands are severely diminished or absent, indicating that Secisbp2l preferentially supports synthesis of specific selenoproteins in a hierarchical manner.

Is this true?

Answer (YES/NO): YES